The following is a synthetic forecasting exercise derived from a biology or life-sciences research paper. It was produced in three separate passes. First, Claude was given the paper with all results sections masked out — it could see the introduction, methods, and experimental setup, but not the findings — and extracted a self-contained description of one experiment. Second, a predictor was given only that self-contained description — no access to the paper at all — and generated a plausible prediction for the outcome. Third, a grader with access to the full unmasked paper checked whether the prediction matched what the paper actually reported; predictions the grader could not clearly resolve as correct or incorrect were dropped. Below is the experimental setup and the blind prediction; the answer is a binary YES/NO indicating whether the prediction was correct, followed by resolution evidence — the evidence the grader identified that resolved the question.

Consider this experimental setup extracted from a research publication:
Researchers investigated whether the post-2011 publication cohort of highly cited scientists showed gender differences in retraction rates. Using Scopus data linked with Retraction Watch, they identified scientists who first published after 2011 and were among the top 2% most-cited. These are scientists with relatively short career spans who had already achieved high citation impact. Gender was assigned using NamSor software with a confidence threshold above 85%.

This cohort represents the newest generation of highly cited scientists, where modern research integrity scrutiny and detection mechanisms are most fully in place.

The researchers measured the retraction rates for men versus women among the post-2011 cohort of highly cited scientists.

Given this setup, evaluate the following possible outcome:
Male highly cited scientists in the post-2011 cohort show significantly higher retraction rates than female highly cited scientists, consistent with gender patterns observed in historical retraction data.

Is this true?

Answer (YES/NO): NO